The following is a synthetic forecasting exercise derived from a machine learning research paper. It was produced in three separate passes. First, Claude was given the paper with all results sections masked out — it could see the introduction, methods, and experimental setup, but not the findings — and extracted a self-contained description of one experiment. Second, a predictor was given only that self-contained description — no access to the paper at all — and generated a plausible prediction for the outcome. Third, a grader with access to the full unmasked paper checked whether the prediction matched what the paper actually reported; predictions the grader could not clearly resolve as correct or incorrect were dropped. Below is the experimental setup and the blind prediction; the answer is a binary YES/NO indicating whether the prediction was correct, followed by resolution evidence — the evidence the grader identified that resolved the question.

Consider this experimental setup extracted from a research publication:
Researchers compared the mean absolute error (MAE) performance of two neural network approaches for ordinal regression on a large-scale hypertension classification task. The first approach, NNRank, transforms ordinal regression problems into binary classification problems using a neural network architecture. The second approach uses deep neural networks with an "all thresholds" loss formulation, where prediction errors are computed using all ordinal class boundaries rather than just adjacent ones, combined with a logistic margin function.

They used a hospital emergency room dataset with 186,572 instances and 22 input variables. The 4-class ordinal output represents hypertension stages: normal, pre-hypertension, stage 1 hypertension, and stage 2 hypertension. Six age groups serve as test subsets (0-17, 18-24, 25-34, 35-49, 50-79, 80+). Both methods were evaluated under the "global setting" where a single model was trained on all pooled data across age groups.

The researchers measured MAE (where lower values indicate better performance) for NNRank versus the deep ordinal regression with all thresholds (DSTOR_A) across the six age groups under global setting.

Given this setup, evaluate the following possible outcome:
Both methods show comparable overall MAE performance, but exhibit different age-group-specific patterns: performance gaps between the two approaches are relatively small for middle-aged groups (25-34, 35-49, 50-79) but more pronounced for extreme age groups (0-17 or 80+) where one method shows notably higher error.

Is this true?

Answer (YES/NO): NO